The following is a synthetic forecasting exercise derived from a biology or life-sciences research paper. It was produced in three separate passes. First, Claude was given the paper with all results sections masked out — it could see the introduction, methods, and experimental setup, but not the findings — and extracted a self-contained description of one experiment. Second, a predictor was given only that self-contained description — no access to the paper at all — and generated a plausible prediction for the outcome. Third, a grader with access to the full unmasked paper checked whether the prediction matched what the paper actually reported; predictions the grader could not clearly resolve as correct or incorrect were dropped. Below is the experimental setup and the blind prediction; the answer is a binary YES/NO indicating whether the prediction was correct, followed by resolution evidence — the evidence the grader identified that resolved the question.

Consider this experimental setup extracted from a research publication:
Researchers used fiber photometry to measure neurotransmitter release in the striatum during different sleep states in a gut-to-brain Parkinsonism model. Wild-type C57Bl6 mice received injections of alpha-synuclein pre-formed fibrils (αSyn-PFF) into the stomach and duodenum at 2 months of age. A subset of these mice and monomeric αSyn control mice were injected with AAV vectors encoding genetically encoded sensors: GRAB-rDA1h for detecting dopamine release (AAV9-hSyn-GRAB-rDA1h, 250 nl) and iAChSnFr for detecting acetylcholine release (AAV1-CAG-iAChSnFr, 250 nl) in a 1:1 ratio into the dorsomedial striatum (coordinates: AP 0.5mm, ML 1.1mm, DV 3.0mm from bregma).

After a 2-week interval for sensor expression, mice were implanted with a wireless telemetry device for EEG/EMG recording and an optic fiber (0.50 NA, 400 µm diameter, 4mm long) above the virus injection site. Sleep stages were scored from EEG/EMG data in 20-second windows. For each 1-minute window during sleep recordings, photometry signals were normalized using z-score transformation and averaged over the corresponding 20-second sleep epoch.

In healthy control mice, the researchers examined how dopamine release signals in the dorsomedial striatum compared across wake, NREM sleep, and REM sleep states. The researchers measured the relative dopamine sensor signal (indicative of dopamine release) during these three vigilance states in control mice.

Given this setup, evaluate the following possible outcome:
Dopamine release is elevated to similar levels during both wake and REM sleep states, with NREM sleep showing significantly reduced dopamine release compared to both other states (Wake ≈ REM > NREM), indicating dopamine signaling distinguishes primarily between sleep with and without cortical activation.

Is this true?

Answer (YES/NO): NO